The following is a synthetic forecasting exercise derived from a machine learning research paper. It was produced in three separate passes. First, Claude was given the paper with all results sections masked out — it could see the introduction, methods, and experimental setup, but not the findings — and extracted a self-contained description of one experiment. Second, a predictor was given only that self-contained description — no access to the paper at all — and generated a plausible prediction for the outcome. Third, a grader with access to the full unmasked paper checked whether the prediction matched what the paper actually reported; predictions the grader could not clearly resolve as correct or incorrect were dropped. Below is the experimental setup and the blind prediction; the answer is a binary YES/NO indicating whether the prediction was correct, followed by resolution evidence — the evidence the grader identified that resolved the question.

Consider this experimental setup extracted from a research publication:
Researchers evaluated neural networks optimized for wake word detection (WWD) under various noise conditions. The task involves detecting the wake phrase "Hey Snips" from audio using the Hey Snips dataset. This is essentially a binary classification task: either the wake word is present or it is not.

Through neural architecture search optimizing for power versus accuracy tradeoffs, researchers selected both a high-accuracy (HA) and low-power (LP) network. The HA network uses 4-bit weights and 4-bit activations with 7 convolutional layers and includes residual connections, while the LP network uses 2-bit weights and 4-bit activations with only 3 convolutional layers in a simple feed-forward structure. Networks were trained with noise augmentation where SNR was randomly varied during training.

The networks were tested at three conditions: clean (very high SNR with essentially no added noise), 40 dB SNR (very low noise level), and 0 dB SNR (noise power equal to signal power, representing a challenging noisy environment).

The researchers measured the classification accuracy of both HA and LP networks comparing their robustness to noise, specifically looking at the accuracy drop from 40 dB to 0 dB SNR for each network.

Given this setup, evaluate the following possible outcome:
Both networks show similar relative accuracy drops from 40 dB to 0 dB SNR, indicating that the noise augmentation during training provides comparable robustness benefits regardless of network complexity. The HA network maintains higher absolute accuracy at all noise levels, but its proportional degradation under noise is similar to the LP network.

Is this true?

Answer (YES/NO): NO